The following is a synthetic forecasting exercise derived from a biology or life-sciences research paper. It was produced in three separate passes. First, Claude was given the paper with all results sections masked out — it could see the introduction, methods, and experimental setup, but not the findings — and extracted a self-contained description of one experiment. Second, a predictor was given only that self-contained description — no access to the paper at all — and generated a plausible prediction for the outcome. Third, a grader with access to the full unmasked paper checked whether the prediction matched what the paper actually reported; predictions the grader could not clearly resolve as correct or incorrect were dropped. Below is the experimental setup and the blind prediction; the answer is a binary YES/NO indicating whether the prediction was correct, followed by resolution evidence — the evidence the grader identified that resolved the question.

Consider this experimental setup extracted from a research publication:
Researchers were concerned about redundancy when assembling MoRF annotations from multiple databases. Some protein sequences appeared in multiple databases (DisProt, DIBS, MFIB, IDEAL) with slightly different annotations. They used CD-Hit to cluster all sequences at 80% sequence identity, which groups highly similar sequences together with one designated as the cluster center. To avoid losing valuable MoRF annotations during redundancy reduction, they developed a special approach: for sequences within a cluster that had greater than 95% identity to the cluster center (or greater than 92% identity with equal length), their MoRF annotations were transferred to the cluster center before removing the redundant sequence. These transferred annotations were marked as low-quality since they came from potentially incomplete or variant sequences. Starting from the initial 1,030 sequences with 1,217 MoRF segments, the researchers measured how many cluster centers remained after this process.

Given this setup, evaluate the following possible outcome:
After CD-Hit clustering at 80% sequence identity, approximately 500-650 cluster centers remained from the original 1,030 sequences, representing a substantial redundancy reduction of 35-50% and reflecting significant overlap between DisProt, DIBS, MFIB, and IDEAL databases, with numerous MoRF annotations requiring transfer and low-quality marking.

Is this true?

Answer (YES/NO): NO